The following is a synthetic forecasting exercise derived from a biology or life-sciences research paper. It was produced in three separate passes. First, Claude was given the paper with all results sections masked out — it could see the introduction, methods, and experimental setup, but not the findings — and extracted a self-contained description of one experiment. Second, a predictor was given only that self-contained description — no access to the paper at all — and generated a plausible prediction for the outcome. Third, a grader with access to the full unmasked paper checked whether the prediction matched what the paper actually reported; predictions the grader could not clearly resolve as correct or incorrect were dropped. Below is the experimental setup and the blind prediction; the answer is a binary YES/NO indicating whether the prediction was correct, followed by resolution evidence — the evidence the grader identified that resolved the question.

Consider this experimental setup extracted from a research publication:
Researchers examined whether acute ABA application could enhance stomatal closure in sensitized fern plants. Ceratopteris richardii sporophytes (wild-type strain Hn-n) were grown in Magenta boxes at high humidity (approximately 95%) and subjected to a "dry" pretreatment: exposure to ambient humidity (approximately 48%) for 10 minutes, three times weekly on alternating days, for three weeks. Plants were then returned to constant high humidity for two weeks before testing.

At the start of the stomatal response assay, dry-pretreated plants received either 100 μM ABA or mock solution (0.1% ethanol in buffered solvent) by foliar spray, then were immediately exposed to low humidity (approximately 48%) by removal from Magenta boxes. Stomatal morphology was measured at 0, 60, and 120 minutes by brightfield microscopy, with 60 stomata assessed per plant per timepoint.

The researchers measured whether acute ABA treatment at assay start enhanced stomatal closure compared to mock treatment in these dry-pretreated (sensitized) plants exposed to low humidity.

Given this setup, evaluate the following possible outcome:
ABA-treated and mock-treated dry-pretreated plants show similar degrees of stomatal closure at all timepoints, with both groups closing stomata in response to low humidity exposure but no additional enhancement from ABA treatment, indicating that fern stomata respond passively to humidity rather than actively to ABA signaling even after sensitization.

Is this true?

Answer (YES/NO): NO